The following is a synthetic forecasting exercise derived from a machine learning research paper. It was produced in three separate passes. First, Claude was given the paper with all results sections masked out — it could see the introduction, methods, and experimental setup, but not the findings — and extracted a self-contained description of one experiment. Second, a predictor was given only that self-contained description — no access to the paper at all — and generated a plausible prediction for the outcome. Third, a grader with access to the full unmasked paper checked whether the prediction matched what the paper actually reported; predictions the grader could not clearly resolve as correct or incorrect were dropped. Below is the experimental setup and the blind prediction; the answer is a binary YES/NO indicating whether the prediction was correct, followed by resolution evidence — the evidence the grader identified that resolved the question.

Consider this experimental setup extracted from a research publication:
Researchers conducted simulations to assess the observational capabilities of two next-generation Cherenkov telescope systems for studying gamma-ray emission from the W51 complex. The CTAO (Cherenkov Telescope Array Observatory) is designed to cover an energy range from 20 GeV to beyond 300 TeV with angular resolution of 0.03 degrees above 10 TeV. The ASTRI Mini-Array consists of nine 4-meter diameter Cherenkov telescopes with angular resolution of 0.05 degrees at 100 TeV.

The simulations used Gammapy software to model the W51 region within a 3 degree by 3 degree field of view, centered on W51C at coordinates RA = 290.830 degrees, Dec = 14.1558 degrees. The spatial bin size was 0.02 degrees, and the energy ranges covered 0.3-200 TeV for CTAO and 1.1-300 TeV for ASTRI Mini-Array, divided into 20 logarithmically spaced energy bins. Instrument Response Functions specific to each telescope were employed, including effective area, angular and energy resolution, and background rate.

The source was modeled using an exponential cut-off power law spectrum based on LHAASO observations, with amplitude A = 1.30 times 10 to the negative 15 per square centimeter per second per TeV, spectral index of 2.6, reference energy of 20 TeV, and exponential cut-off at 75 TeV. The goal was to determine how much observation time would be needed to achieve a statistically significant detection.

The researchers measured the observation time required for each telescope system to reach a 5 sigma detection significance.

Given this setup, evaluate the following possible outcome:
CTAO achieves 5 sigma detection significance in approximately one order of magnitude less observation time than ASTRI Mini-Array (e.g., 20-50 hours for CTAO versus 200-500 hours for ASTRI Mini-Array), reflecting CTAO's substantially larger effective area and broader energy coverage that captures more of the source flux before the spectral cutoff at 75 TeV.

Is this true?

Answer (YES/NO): NO